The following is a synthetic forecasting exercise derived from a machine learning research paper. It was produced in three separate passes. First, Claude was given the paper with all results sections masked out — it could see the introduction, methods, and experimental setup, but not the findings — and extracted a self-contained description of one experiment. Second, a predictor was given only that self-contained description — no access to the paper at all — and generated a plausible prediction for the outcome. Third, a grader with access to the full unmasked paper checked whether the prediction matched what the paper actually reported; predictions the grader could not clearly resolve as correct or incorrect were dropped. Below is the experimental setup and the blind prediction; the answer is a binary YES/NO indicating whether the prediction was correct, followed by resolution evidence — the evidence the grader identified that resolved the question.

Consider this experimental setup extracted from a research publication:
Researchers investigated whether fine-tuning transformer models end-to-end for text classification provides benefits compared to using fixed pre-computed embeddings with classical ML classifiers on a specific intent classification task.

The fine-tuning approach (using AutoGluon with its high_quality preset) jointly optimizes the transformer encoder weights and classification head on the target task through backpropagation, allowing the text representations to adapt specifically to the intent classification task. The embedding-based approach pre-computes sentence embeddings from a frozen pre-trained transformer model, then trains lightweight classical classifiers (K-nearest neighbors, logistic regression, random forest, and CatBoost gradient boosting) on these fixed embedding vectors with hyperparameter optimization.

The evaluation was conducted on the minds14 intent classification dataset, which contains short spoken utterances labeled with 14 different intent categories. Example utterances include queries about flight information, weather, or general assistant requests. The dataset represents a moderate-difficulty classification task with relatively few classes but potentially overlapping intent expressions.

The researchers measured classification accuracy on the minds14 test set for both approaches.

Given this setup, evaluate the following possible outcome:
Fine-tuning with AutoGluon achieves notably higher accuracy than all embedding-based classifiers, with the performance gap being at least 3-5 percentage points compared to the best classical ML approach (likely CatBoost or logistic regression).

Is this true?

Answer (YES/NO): NO